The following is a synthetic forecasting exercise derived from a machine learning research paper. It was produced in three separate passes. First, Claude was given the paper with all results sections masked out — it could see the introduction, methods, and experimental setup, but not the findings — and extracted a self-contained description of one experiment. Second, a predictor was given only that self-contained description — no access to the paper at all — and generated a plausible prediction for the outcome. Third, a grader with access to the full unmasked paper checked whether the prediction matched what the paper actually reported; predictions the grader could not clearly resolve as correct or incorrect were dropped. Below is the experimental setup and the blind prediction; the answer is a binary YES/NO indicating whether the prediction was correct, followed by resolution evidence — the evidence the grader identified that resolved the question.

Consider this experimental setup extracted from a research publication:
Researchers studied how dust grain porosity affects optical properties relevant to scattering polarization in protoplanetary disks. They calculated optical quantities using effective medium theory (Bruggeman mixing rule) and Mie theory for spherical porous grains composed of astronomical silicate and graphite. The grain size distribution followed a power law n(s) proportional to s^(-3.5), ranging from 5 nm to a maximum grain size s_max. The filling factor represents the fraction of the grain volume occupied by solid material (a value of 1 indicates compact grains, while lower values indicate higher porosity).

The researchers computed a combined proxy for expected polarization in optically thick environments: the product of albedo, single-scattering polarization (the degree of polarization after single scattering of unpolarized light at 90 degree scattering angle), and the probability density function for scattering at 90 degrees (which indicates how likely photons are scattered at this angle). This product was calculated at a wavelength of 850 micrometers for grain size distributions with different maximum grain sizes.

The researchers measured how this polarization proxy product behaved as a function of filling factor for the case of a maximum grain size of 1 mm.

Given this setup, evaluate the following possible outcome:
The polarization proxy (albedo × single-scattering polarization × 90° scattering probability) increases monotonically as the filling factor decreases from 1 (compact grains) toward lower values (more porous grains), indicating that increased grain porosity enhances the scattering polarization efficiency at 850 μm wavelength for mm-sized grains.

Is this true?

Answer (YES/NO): NO